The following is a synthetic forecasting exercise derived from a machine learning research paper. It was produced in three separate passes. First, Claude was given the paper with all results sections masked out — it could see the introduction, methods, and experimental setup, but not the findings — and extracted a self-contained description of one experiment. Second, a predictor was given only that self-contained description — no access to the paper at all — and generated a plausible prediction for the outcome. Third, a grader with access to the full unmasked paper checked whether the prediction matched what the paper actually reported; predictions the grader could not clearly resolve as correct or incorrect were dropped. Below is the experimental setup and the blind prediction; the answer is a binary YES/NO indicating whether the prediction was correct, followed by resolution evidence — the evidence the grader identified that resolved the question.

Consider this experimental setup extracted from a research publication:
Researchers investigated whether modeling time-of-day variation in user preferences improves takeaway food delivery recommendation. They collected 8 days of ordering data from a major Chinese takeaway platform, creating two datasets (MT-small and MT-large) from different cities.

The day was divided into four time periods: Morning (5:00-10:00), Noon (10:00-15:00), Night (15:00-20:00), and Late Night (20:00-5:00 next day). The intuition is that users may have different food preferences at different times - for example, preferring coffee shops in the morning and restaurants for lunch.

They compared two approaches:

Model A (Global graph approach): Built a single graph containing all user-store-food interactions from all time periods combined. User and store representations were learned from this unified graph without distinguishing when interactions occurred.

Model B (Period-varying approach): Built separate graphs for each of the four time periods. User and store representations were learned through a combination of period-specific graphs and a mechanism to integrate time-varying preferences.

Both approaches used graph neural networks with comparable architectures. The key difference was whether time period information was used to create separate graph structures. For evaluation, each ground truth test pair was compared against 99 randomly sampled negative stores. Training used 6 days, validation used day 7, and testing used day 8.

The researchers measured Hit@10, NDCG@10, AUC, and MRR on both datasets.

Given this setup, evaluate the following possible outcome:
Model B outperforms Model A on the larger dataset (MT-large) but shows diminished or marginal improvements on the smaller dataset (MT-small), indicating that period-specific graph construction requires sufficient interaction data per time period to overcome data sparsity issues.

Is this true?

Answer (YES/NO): NO